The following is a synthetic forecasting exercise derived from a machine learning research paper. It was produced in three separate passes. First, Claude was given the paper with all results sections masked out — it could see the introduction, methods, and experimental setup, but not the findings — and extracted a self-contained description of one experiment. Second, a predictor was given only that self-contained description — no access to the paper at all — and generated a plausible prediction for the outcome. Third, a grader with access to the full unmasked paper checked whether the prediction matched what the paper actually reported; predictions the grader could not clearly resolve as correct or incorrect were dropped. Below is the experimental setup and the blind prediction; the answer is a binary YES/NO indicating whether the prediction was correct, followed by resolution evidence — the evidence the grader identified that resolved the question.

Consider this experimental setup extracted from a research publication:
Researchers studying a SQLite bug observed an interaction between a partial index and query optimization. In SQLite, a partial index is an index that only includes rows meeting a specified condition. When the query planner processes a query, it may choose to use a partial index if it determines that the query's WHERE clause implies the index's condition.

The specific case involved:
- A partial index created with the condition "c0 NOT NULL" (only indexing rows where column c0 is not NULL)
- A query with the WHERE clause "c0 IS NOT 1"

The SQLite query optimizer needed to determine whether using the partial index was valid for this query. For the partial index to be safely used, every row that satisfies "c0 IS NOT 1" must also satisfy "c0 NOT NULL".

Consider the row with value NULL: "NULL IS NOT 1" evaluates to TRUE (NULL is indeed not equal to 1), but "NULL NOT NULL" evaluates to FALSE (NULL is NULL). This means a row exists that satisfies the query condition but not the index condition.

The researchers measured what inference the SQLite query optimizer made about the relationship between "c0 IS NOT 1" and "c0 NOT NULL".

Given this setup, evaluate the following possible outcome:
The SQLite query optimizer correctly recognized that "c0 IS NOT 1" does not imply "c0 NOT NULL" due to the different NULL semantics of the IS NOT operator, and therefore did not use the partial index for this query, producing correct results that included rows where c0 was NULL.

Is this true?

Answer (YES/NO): NO